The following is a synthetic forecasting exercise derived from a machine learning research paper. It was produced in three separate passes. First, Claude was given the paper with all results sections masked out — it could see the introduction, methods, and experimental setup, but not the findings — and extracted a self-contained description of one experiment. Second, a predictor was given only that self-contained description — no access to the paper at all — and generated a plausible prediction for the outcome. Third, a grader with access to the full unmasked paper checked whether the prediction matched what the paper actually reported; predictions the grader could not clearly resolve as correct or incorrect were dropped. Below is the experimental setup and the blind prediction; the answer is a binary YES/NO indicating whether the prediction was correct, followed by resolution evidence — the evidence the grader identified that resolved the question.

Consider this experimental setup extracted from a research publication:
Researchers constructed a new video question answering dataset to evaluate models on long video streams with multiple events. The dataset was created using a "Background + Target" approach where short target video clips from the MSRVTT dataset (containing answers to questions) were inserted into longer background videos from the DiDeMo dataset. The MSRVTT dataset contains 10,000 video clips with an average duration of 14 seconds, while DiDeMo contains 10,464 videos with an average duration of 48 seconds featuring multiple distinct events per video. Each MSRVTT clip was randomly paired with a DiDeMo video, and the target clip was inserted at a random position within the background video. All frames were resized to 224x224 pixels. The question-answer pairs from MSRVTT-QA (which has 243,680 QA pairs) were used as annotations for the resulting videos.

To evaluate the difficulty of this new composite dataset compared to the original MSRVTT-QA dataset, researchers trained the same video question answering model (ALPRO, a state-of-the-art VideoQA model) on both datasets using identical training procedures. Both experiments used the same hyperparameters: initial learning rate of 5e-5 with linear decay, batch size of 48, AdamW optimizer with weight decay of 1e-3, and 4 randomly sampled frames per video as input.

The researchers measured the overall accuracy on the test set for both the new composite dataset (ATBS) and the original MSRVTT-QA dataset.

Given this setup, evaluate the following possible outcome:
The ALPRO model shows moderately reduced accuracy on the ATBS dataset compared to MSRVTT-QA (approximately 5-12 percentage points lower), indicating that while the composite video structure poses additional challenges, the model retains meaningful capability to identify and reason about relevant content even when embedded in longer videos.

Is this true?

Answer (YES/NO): NO